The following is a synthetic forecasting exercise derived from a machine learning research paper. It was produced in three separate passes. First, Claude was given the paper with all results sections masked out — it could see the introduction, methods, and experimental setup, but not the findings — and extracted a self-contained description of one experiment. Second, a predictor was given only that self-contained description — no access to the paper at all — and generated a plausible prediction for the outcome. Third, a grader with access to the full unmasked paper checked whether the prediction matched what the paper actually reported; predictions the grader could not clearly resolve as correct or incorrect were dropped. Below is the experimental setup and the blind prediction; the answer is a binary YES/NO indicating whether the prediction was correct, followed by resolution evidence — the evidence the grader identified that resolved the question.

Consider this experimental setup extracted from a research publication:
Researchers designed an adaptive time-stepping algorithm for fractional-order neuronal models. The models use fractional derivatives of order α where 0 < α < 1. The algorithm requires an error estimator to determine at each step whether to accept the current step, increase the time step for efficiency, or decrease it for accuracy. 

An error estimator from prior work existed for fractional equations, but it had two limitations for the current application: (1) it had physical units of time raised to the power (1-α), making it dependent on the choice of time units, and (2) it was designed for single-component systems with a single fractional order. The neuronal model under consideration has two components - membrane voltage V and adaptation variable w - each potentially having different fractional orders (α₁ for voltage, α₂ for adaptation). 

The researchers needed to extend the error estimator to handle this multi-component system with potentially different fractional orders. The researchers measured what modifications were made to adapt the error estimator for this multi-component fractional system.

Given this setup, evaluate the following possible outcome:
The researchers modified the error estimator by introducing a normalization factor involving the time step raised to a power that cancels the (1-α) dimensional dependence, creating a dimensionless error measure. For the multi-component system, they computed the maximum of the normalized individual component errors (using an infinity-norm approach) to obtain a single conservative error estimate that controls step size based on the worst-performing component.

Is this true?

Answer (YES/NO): NO